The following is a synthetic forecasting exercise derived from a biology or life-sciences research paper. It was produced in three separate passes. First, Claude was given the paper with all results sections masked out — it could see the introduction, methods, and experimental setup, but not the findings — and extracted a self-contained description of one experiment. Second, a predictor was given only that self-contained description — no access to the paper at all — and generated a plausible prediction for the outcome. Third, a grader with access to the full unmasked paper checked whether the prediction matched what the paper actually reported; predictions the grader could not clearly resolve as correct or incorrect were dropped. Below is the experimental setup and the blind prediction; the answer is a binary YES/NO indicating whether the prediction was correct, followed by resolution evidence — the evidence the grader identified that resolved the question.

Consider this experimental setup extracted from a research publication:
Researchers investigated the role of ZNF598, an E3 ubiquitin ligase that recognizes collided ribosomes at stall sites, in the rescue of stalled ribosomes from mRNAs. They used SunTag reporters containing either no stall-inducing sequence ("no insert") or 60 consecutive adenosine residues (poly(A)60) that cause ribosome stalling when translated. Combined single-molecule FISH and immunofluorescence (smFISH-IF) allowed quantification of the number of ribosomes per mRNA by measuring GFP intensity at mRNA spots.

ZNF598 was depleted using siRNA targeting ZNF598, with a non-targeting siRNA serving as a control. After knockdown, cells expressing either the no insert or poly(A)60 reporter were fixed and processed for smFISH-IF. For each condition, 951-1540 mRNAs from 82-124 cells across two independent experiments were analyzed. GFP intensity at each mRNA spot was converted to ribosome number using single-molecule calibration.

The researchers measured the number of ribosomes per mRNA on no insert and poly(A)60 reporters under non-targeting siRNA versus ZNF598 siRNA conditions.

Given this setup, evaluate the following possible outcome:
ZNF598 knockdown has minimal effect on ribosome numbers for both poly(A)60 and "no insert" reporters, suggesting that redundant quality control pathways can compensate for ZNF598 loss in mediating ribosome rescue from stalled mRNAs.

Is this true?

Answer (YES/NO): NO